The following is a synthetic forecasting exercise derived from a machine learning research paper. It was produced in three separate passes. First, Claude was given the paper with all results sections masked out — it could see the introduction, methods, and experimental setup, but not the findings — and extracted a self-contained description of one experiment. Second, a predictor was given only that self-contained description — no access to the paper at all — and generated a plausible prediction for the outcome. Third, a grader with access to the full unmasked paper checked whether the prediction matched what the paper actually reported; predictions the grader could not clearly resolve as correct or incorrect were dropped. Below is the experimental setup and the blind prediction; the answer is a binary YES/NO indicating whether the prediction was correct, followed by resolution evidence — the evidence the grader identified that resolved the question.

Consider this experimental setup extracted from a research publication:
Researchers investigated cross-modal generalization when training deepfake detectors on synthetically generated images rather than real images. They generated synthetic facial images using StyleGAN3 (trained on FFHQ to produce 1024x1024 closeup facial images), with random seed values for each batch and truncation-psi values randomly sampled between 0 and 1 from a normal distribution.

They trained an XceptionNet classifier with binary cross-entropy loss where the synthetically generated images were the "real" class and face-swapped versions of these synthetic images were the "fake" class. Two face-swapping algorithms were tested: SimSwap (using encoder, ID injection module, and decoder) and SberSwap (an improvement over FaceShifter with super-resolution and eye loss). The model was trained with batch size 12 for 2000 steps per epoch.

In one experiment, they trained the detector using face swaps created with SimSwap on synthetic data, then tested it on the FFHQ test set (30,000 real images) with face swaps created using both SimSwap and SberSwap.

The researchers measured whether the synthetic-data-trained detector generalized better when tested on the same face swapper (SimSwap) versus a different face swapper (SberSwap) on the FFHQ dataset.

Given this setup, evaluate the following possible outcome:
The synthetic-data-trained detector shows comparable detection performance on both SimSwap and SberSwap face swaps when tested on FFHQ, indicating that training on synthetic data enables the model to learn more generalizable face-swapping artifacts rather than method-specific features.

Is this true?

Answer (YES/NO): NO